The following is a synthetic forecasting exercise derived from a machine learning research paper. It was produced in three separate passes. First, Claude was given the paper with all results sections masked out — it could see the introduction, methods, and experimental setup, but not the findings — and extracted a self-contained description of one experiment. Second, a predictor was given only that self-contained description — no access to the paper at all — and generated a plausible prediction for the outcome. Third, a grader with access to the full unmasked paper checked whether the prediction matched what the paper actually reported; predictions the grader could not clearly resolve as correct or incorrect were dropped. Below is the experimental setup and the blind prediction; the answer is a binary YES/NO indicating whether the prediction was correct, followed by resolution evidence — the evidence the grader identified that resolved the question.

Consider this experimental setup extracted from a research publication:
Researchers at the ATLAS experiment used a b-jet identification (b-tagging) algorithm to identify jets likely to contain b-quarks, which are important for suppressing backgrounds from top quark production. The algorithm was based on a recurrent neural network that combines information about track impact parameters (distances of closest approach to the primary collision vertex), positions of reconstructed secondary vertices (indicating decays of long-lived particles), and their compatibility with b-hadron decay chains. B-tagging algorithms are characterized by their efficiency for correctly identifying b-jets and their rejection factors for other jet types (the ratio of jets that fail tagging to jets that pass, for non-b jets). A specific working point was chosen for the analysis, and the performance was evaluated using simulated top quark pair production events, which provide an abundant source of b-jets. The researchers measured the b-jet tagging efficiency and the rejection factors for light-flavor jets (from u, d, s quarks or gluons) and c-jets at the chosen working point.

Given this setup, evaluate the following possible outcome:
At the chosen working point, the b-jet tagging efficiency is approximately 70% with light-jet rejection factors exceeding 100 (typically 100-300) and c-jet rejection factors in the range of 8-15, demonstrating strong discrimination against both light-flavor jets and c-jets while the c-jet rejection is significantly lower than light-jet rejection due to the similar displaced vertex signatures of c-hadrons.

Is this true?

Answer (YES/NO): NO